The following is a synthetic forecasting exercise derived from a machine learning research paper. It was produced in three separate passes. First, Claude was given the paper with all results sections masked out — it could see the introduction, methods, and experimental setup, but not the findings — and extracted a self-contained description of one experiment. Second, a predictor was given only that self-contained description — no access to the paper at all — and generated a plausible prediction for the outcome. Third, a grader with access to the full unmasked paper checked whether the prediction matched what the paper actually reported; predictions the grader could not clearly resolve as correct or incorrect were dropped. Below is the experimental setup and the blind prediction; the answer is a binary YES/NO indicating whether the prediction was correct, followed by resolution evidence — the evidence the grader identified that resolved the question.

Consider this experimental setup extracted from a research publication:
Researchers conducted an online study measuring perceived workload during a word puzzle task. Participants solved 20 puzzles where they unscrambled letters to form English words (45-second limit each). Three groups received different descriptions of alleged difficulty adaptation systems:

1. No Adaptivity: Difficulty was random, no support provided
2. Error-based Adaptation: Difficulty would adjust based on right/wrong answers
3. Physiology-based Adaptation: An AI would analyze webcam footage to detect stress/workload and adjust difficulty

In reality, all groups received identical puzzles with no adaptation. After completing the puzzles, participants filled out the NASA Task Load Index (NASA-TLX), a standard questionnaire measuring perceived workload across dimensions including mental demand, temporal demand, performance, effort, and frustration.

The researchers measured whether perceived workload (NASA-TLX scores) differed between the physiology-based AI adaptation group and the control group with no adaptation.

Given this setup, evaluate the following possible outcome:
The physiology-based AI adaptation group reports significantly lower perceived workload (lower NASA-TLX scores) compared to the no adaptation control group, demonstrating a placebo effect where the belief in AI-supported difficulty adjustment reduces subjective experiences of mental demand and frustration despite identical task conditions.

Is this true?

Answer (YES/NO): NO